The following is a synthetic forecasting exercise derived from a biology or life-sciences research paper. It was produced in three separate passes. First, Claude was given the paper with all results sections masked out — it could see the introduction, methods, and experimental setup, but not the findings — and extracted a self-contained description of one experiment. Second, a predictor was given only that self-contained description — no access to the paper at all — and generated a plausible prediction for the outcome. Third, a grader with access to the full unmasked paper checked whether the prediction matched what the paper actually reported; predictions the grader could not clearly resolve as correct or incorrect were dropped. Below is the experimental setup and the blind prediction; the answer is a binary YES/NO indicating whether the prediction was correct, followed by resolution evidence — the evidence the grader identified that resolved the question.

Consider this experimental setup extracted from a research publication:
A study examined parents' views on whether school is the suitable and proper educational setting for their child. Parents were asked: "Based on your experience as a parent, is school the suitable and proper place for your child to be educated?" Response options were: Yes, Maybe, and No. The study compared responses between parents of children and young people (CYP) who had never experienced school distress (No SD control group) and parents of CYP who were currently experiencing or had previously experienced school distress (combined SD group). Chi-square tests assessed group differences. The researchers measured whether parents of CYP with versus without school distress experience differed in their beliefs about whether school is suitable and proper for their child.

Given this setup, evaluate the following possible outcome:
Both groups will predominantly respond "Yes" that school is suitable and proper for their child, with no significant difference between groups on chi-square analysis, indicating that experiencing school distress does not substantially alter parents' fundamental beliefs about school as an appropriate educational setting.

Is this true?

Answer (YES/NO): NO